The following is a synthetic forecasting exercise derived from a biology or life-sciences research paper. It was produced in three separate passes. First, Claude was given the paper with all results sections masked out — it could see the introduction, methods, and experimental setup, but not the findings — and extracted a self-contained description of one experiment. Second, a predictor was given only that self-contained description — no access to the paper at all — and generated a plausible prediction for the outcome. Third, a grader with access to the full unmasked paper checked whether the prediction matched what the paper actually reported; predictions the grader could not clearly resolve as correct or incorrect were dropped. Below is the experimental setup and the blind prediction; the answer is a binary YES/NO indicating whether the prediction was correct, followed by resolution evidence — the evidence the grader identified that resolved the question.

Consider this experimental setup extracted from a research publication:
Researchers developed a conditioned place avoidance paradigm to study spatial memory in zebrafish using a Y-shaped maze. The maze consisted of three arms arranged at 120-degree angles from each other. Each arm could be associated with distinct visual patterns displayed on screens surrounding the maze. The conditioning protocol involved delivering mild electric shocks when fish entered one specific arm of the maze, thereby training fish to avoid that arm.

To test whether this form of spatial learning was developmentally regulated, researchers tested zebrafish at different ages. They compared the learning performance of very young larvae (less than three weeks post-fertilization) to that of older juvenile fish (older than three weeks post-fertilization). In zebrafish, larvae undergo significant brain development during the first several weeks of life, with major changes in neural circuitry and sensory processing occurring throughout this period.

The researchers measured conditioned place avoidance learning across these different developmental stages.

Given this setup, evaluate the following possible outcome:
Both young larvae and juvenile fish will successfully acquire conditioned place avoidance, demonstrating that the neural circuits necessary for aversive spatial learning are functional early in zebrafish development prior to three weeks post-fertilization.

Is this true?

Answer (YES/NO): NO